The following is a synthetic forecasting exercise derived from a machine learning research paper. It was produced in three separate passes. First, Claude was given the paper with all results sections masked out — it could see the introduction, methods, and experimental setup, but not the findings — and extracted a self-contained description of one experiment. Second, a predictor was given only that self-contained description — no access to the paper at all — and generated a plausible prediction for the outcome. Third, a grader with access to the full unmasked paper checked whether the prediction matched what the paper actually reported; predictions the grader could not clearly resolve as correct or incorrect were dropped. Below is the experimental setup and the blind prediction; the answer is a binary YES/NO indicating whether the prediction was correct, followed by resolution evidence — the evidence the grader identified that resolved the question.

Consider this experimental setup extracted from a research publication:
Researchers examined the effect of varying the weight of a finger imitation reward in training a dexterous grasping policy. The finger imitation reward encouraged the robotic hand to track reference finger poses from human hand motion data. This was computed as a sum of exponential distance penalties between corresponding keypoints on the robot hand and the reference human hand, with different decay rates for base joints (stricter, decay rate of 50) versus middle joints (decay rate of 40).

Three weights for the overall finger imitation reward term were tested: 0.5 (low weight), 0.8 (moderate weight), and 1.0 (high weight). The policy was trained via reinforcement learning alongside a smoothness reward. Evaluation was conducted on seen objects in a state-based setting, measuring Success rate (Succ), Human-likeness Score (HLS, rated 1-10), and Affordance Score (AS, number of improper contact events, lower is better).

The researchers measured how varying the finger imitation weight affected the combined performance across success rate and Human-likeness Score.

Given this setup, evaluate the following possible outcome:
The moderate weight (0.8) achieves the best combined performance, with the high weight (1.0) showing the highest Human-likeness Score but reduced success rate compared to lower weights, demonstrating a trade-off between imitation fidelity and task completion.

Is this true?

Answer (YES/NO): NO